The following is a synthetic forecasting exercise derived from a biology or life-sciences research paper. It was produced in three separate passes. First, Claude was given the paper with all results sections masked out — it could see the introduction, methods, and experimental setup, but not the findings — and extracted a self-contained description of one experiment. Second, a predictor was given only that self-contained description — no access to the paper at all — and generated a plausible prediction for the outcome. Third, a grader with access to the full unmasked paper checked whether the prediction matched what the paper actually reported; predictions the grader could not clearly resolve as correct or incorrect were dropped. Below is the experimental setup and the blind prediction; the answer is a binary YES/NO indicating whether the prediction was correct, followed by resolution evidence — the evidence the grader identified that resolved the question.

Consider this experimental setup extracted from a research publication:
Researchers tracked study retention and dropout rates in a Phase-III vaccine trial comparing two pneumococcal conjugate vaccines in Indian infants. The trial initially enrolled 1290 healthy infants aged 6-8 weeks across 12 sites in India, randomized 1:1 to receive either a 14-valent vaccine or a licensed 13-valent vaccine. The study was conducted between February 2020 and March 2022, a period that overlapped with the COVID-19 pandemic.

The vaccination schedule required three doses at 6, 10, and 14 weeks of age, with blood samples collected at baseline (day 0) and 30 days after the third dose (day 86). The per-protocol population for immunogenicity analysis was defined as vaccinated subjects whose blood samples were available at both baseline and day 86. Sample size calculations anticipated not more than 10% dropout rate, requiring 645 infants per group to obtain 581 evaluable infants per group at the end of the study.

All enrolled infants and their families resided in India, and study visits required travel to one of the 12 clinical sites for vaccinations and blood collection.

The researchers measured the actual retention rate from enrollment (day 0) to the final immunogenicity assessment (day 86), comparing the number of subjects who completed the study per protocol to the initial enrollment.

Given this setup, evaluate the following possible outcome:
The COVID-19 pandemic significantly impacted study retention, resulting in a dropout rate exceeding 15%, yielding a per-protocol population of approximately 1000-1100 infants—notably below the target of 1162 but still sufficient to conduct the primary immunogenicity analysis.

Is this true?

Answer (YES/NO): NO